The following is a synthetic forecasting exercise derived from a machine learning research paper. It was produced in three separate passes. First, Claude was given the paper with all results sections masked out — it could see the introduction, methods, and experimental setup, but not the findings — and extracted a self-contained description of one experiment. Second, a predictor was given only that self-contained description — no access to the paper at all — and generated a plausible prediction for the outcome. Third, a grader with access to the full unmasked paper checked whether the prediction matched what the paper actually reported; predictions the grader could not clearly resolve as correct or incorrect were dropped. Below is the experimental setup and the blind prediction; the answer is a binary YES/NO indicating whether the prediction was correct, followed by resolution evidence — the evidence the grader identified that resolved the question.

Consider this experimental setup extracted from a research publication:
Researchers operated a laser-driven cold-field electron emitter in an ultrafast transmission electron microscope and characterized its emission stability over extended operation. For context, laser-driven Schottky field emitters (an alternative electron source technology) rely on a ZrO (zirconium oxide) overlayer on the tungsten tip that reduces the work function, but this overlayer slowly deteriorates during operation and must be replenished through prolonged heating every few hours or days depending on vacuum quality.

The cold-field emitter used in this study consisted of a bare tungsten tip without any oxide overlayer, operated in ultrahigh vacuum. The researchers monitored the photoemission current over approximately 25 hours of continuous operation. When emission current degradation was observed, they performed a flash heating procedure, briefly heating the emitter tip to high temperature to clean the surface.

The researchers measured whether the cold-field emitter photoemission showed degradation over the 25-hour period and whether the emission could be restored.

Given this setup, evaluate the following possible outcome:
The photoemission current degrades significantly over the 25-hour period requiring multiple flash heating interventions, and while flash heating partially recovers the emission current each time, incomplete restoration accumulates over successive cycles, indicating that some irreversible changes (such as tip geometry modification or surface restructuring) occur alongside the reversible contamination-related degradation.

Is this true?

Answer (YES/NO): NO